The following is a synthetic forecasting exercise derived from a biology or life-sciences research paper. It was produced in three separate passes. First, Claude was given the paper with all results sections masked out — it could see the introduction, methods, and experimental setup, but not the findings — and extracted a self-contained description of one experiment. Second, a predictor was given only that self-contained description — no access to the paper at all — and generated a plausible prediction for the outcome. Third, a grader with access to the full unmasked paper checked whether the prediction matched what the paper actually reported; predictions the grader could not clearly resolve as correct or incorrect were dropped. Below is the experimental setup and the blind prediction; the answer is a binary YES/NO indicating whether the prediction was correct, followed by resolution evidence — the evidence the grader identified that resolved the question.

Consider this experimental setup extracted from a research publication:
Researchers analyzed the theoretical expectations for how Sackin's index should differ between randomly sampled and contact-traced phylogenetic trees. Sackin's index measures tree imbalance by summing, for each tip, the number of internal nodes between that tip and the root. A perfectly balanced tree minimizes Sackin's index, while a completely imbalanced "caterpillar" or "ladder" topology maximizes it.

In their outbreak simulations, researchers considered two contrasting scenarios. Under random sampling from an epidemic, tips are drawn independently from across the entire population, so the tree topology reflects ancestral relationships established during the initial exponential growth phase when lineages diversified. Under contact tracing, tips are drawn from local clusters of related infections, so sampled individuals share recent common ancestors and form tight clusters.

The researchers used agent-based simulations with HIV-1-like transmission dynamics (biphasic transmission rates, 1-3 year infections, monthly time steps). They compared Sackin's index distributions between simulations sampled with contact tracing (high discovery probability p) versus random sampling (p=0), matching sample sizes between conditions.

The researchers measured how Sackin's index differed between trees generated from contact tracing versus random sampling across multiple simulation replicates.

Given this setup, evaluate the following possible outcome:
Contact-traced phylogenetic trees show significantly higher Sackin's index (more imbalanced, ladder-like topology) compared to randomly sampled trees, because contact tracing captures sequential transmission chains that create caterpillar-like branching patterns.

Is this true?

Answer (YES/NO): YES